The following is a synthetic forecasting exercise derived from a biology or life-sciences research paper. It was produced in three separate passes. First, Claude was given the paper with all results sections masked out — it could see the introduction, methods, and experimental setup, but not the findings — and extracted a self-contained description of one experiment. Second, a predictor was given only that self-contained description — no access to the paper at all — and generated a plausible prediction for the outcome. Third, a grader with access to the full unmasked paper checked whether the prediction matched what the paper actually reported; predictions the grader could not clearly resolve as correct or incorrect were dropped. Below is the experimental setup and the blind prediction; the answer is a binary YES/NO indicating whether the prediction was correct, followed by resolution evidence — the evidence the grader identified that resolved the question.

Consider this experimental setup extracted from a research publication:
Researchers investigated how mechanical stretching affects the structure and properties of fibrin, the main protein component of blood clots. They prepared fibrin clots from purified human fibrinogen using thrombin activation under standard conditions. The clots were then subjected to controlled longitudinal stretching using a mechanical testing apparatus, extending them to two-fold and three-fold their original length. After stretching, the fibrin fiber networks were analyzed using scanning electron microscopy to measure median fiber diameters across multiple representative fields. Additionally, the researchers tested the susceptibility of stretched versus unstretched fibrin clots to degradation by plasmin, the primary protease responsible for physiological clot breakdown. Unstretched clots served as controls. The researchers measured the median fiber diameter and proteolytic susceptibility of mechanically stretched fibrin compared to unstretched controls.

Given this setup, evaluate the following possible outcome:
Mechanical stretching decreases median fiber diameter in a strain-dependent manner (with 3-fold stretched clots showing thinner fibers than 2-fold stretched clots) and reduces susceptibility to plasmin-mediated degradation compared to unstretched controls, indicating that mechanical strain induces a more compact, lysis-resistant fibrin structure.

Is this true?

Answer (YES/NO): YES